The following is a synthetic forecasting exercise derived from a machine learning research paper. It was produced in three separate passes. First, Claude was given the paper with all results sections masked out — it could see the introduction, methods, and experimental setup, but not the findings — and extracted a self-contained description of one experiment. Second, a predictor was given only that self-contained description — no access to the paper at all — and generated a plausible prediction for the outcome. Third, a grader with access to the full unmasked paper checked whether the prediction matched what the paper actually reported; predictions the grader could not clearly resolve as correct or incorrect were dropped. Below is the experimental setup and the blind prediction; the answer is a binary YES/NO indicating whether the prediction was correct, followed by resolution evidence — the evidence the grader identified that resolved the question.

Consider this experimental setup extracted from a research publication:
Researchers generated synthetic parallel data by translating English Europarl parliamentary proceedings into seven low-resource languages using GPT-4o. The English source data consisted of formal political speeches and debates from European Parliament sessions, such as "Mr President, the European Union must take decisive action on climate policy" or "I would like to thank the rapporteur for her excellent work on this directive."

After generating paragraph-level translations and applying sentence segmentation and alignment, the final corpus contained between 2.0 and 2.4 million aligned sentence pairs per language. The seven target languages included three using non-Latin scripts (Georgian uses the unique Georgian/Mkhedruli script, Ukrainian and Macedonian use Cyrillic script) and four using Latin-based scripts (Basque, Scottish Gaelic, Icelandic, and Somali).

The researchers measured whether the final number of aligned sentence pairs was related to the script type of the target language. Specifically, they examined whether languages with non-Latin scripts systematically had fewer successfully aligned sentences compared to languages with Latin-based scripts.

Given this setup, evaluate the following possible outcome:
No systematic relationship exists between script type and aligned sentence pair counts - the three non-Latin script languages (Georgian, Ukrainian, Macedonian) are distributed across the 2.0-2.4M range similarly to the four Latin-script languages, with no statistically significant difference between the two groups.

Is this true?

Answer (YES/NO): YES